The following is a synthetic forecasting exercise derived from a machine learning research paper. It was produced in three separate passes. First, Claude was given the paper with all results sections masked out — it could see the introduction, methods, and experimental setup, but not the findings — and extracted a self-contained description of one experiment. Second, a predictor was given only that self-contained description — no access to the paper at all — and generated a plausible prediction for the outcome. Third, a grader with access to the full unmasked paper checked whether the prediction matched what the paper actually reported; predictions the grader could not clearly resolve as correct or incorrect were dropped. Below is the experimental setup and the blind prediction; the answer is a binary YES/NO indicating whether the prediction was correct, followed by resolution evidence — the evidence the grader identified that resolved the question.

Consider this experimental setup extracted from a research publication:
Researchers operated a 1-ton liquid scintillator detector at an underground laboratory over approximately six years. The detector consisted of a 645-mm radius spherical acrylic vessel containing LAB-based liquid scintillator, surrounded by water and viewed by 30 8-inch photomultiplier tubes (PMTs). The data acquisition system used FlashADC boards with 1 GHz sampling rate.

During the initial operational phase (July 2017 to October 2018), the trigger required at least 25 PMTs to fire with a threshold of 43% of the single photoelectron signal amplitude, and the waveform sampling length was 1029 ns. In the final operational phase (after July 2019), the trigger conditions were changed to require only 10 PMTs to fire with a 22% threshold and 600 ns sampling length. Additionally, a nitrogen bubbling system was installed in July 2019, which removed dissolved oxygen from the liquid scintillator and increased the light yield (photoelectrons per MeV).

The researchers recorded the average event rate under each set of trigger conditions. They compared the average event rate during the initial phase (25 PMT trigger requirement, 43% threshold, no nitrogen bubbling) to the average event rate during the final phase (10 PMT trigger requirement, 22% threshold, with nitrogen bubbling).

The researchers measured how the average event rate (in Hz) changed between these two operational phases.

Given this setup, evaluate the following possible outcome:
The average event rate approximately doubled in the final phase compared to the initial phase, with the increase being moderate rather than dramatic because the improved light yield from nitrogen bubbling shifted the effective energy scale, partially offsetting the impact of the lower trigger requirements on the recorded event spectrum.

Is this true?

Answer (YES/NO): NO